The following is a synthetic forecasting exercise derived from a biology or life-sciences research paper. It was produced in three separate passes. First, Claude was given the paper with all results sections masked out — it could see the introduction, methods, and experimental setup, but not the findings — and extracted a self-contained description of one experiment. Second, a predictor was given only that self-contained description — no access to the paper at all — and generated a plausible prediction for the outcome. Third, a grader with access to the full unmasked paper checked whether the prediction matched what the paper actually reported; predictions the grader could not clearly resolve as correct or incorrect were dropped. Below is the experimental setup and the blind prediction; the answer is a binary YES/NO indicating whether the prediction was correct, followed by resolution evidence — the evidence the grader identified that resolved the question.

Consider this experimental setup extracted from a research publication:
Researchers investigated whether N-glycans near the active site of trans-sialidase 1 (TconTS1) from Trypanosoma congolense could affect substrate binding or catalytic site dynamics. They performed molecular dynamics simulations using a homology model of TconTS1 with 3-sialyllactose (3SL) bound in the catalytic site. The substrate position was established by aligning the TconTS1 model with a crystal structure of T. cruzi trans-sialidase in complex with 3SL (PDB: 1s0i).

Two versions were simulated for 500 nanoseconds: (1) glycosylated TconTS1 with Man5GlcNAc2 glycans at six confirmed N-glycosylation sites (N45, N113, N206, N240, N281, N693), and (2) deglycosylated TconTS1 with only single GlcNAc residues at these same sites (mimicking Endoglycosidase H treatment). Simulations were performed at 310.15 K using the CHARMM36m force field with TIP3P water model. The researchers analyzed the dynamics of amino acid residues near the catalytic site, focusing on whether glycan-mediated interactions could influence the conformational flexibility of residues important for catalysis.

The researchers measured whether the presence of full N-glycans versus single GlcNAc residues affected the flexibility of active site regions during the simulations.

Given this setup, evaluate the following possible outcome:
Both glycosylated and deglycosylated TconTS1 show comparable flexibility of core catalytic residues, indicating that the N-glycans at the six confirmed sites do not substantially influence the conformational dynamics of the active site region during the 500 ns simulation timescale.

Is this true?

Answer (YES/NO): NO